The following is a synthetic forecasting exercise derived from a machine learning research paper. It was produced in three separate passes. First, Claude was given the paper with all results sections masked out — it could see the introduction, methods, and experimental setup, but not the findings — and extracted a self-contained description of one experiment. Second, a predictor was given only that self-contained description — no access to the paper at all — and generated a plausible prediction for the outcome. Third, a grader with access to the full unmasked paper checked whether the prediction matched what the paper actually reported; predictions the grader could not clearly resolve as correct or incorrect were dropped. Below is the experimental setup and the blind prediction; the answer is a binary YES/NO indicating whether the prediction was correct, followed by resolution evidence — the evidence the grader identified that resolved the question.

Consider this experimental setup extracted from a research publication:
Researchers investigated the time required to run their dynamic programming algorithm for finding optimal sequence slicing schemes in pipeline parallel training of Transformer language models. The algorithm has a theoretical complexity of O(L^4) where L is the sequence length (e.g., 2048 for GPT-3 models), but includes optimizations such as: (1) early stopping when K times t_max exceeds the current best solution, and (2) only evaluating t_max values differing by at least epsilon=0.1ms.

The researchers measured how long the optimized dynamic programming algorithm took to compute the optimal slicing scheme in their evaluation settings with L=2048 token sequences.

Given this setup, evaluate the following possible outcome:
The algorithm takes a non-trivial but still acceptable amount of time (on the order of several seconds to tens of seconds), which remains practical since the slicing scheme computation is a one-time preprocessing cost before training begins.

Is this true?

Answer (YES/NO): NO